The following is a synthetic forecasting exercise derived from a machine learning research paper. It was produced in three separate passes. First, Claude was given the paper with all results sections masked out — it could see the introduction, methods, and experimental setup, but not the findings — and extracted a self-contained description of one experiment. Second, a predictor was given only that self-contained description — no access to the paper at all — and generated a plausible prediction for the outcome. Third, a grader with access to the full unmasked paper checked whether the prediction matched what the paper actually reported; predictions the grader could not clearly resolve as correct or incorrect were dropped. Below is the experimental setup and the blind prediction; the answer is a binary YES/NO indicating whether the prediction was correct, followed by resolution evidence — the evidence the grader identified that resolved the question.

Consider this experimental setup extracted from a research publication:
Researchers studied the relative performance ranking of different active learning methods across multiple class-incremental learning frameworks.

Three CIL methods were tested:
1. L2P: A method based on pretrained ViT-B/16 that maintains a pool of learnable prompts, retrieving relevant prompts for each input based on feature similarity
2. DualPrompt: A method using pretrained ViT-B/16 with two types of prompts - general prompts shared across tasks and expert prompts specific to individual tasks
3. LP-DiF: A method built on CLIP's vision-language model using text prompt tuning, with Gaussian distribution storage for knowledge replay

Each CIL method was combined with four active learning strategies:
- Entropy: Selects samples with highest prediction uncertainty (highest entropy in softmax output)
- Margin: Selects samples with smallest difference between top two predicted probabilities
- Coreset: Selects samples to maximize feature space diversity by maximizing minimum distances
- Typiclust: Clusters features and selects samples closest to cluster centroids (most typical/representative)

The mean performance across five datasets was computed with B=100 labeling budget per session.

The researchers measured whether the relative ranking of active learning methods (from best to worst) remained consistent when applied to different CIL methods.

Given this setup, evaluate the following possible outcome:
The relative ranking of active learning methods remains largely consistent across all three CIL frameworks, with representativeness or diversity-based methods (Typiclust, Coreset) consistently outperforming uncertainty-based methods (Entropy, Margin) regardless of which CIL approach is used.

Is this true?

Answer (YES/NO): NO